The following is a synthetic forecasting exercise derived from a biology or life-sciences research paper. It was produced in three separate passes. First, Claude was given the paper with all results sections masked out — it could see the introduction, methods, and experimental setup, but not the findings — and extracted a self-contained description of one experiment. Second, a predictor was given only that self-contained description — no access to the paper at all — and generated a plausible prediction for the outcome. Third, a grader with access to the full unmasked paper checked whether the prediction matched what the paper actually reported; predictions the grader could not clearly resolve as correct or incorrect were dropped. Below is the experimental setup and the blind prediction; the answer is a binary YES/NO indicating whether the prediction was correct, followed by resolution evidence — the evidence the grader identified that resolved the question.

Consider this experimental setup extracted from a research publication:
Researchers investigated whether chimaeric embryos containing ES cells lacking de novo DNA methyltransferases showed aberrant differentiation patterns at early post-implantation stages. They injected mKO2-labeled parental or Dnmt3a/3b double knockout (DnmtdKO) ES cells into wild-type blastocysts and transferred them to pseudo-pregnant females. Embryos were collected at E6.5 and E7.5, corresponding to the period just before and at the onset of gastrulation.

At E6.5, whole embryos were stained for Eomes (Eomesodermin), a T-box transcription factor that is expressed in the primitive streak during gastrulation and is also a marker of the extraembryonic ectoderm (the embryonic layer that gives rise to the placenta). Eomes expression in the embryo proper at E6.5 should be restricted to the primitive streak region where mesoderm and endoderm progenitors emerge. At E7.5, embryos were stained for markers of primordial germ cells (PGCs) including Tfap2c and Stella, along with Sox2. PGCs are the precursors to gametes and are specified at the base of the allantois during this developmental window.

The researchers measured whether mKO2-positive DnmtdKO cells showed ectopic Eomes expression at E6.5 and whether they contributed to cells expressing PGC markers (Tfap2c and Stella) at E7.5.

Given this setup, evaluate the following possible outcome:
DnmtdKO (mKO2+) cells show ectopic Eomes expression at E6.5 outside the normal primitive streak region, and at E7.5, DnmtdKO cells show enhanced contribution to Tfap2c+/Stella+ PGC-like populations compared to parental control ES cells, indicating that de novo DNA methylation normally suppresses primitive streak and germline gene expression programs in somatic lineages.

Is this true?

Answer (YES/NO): NO